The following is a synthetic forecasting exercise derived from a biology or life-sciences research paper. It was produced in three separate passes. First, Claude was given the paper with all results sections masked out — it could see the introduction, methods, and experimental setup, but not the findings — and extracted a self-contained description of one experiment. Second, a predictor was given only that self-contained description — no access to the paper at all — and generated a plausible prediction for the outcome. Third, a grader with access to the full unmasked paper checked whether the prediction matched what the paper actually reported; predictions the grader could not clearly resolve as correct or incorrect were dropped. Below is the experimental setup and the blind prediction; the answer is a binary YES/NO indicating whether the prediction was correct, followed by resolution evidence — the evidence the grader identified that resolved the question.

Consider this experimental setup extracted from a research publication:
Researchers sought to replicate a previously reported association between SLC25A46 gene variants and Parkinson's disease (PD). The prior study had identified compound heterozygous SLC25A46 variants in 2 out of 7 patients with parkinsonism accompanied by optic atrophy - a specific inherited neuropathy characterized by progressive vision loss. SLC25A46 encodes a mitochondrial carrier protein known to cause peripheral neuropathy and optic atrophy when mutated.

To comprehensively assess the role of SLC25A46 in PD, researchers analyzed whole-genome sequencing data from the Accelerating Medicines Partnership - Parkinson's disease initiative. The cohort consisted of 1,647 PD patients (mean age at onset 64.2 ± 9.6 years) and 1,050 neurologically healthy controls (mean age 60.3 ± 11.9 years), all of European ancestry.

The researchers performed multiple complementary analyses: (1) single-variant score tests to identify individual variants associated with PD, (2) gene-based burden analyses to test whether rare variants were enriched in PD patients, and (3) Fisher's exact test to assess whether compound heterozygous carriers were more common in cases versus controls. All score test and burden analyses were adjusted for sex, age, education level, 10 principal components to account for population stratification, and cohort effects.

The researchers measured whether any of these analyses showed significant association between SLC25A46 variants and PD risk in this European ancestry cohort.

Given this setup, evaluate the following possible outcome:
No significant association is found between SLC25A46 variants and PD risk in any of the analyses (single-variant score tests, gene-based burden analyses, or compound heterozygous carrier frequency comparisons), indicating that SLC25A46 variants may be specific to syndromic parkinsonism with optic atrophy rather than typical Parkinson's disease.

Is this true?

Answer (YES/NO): YES